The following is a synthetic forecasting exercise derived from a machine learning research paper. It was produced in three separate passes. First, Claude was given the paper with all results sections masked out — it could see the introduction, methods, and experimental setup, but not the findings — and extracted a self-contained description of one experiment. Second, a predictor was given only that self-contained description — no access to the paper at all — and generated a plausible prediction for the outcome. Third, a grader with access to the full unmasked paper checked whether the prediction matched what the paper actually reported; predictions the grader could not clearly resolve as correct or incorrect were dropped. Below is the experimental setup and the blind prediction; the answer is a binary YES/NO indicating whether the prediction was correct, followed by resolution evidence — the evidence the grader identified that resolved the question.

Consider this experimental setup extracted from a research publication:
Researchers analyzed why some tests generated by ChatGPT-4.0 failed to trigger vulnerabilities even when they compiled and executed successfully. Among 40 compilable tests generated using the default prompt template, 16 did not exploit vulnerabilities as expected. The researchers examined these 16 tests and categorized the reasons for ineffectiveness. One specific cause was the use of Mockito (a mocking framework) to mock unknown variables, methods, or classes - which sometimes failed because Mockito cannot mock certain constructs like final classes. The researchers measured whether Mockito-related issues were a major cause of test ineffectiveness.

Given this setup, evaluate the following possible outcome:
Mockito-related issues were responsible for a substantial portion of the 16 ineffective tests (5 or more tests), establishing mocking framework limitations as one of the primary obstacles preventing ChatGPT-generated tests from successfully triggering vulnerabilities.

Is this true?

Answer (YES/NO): NO